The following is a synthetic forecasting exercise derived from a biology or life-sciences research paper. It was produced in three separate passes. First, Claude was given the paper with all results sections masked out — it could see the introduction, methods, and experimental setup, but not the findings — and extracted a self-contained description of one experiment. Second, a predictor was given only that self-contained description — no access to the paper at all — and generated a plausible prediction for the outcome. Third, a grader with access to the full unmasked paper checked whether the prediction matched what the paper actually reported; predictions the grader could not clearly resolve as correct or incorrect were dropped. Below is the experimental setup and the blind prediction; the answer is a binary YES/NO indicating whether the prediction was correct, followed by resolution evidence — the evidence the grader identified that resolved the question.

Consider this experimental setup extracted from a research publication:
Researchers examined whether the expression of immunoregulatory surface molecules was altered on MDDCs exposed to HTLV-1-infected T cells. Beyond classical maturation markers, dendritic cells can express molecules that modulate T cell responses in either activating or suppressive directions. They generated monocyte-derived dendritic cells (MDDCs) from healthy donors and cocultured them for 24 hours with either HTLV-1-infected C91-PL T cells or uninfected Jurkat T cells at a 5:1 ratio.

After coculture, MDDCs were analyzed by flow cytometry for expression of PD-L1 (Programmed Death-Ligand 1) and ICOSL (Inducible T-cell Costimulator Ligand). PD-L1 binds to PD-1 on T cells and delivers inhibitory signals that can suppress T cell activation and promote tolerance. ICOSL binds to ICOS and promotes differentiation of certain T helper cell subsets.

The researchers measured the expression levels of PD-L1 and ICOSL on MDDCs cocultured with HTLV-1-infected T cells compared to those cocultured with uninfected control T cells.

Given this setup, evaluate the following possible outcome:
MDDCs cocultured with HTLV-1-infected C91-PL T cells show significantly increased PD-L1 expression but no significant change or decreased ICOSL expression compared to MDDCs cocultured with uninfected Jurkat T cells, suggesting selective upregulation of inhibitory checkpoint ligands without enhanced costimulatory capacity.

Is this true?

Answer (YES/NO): NO